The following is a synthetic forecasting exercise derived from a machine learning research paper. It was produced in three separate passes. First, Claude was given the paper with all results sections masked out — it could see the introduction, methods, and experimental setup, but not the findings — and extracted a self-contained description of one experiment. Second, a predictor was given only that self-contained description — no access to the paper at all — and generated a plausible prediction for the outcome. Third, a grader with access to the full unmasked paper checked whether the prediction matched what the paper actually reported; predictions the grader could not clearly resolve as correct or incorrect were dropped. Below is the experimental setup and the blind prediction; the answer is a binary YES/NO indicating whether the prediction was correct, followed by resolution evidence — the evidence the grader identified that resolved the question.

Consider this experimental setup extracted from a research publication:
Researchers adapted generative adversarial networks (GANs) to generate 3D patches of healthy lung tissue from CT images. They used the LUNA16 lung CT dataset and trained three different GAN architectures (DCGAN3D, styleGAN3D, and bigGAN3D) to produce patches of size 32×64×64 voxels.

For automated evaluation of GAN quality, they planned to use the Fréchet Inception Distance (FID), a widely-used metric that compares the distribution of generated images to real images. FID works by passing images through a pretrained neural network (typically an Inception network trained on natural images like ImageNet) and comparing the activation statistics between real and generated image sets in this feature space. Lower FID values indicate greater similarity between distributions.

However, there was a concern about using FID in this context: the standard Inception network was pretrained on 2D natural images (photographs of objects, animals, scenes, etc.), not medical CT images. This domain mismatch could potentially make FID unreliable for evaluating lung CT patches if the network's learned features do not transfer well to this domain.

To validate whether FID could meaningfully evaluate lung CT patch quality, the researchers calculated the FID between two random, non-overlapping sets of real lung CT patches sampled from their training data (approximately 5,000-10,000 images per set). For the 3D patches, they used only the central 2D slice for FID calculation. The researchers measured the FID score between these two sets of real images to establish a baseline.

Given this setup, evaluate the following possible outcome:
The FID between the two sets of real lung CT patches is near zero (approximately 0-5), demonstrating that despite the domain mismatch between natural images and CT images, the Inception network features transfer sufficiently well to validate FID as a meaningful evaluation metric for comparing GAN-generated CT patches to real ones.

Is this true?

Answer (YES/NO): YES